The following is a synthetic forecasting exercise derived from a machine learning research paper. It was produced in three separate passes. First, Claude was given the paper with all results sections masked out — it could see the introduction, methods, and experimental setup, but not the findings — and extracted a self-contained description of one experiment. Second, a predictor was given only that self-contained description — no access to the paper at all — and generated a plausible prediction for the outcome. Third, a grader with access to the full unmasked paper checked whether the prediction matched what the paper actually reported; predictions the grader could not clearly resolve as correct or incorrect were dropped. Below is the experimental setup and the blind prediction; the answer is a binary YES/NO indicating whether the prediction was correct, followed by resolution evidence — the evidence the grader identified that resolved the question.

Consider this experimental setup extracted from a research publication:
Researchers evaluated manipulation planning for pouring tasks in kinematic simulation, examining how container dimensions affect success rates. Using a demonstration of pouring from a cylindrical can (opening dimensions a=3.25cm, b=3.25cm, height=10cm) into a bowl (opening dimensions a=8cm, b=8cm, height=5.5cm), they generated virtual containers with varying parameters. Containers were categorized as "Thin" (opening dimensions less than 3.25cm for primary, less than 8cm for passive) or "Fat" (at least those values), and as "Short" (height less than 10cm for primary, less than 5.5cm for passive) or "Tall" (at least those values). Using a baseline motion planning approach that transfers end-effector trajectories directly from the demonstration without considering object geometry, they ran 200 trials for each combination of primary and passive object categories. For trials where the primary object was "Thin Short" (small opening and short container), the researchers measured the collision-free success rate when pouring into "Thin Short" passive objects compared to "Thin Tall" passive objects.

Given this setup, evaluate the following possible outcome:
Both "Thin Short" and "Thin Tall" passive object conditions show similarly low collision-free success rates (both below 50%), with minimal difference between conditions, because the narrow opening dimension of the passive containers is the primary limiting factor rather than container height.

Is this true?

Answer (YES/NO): NO